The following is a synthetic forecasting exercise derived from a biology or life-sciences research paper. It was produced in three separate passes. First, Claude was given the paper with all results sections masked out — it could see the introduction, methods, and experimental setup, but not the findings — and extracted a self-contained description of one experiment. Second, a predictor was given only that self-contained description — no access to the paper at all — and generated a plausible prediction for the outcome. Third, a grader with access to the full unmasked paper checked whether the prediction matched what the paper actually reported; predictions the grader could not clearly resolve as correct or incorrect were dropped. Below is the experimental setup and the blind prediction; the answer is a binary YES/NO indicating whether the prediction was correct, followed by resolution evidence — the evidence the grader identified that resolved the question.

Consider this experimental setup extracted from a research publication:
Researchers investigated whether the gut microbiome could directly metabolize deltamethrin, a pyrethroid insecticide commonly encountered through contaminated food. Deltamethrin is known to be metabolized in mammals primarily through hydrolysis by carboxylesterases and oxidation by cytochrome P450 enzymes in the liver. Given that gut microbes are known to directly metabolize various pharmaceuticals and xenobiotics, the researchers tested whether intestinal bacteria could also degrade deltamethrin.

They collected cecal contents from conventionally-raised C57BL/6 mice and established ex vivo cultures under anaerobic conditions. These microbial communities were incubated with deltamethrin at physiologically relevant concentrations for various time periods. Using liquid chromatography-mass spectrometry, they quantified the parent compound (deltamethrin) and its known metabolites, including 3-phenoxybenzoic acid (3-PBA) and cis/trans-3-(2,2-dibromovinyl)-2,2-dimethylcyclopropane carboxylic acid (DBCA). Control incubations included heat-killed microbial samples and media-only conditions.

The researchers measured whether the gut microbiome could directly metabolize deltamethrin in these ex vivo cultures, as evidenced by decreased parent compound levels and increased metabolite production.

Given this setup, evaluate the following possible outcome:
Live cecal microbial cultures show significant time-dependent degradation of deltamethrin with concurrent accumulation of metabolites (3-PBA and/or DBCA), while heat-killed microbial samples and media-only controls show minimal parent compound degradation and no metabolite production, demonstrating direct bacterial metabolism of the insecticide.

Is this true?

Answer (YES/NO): NO